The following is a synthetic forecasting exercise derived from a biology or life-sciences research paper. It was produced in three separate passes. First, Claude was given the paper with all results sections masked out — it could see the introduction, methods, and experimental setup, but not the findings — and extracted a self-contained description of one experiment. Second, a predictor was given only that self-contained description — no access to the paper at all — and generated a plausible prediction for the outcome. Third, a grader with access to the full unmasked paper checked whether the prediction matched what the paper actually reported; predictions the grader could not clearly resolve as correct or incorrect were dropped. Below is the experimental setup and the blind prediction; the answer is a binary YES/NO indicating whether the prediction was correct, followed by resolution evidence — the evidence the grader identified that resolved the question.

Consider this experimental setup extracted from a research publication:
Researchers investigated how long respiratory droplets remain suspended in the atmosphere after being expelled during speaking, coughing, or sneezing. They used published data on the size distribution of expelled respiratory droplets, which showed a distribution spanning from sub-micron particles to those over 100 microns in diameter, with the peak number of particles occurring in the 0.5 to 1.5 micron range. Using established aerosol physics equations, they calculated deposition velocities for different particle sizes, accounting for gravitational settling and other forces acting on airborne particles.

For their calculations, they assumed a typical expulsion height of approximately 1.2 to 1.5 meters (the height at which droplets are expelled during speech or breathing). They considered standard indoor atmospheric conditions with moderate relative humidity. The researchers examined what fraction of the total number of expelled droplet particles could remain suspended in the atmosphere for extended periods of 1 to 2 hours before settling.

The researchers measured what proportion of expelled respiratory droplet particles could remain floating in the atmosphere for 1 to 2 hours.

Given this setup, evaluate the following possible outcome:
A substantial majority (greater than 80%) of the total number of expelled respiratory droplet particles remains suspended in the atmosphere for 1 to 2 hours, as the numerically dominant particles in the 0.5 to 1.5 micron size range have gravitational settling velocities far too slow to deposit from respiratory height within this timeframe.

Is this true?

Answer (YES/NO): NO